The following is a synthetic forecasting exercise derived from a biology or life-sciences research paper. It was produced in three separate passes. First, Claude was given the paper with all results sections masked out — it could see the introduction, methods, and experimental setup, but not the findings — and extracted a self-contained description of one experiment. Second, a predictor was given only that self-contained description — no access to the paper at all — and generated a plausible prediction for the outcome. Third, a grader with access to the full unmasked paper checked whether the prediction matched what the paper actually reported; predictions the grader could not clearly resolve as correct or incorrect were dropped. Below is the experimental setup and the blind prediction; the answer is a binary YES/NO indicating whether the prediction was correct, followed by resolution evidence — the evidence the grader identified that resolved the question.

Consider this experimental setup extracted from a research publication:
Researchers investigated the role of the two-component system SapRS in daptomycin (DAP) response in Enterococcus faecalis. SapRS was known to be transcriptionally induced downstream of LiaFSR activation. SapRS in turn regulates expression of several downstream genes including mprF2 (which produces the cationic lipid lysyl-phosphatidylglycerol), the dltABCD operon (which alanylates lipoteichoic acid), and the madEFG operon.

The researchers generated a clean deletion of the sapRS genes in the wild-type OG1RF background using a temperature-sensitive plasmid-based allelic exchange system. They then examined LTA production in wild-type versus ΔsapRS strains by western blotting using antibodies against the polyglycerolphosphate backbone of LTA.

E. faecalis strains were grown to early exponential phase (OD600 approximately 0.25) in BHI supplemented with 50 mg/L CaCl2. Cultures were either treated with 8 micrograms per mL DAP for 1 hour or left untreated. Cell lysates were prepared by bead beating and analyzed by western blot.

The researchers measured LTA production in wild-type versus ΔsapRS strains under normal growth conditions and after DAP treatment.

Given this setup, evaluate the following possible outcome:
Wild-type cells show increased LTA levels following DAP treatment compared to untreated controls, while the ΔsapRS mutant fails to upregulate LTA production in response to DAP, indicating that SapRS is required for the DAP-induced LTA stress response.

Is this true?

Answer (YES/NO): NO